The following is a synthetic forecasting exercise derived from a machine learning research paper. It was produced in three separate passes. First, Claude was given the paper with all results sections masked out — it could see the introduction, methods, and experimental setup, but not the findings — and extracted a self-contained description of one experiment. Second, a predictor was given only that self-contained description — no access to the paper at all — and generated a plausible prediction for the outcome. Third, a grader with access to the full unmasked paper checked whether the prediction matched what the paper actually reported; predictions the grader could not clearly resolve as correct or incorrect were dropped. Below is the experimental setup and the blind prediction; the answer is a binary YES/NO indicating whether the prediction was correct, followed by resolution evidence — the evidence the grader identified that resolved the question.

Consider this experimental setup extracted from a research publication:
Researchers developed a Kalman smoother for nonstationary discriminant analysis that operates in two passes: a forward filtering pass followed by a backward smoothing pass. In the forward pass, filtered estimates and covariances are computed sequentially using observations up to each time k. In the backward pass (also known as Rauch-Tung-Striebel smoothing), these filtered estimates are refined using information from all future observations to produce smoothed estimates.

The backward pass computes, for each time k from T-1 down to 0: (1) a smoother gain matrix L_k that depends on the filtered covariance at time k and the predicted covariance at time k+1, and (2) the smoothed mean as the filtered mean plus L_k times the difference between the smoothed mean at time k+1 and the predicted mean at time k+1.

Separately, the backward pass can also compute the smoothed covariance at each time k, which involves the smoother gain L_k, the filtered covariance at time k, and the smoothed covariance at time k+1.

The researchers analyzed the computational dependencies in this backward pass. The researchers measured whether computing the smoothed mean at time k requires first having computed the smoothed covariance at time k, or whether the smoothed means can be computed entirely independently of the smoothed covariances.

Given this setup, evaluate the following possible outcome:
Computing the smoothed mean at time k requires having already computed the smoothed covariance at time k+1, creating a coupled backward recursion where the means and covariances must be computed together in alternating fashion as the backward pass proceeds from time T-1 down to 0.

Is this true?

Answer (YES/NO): NO